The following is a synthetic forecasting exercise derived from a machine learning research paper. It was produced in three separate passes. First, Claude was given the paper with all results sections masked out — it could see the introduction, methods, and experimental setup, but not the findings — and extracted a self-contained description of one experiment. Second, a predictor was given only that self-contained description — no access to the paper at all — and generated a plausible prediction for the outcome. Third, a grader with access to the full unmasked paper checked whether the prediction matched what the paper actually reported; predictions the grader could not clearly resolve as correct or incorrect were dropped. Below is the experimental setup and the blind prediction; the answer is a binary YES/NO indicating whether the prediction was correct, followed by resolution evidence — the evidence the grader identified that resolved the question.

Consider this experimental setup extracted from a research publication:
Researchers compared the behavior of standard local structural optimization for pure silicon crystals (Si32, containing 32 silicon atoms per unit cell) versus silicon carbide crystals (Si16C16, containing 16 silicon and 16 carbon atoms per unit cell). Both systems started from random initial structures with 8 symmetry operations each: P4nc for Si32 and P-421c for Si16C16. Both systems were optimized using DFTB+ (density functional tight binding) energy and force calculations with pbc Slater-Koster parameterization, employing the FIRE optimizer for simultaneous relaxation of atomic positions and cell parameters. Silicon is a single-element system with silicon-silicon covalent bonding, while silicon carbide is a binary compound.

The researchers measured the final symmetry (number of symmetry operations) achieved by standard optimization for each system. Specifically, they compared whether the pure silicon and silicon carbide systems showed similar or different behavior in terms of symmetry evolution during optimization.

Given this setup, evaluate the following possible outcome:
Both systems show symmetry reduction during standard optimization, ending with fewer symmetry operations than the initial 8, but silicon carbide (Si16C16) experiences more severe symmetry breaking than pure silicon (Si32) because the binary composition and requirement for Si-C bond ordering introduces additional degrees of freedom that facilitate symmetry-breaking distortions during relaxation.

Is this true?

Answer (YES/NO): NO